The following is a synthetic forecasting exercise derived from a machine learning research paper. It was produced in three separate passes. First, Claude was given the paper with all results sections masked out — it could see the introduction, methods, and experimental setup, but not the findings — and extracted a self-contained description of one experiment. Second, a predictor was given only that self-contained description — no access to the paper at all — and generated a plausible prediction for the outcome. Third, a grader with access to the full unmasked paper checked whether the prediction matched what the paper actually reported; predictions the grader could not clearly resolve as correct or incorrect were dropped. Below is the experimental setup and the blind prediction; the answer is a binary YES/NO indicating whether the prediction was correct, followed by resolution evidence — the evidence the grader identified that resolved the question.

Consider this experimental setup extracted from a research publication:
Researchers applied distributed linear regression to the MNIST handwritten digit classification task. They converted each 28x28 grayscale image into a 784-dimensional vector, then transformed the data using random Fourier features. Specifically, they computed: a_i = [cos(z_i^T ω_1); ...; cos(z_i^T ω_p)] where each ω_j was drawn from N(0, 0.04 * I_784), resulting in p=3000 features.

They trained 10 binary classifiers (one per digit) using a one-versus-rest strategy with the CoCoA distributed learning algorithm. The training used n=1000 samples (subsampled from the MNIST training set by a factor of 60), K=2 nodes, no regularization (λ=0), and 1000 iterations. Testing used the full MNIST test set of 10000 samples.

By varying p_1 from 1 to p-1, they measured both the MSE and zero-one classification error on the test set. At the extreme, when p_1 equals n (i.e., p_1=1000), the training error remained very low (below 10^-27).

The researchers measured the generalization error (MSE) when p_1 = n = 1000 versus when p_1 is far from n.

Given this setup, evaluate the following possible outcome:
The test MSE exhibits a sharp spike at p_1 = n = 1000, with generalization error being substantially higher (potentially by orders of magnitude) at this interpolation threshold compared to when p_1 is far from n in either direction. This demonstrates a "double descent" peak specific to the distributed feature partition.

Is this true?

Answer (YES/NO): YES